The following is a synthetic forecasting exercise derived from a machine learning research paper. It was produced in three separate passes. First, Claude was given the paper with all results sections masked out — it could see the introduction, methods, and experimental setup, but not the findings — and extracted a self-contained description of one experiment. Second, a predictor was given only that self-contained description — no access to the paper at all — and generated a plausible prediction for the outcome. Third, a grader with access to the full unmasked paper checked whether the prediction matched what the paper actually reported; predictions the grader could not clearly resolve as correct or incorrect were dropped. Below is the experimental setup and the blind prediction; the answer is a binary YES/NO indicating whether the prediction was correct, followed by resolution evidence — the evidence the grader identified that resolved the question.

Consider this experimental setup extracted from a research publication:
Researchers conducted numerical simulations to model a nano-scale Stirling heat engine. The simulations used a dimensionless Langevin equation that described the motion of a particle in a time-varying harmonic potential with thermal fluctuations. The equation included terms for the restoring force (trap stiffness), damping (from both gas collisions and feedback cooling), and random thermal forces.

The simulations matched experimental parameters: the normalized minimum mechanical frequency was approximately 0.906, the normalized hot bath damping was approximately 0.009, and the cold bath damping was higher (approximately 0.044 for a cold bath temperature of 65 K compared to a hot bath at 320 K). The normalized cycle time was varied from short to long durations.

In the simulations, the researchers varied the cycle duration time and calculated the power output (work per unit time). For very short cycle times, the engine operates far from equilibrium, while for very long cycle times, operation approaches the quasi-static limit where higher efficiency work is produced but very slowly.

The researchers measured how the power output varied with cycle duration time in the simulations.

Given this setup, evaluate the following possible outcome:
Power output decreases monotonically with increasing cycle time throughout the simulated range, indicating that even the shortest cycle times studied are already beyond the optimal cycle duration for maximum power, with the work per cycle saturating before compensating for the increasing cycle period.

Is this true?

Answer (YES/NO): NO